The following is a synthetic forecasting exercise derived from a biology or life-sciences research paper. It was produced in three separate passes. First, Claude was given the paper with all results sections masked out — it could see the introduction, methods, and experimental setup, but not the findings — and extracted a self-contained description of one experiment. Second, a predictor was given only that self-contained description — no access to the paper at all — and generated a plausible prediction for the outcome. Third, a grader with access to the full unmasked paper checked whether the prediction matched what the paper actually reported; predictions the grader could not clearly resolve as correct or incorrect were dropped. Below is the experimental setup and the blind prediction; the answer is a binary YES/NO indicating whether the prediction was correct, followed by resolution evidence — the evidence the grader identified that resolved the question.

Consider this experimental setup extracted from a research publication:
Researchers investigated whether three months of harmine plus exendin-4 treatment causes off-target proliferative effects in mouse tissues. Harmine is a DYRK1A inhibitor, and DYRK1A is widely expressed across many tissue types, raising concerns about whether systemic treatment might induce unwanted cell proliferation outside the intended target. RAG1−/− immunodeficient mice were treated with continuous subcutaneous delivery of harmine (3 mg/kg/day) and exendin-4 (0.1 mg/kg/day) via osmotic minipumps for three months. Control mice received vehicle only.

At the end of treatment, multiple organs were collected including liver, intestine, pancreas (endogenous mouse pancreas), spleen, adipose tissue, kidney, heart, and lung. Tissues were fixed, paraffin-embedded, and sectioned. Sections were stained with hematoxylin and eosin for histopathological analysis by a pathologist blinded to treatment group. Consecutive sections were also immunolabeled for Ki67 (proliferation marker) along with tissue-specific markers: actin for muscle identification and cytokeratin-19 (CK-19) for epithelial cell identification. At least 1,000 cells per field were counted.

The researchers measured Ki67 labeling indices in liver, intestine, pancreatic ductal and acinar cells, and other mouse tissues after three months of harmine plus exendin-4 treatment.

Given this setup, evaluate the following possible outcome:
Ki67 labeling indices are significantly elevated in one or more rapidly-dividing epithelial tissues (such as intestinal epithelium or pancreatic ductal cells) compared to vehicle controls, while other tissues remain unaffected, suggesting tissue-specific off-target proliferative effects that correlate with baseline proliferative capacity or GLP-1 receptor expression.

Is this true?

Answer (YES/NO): NO